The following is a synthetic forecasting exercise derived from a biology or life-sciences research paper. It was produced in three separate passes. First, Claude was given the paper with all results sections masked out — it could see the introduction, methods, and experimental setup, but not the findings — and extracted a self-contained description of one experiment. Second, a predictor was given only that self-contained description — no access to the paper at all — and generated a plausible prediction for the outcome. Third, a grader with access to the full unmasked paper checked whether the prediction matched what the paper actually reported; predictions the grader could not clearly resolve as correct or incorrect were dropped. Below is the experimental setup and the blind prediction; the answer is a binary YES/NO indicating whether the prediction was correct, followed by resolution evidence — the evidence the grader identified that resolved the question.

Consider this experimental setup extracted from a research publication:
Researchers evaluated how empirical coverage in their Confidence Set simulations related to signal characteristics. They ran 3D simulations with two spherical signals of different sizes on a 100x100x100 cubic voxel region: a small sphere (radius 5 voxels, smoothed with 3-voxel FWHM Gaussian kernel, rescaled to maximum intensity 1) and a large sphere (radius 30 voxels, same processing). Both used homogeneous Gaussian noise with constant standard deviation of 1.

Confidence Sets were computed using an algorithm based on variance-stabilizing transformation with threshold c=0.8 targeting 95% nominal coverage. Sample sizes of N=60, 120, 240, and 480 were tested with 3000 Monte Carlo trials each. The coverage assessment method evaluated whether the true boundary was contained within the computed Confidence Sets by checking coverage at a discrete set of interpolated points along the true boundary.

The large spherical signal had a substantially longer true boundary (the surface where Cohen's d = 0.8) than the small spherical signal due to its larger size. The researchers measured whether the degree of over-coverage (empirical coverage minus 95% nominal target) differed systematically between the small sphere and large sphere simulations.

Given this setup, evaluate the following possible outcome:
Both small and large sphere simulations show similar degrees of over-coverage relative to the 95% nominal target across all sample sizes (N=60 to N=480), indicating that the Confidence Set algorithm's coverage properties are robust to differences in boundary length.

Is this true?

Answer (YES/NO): NO